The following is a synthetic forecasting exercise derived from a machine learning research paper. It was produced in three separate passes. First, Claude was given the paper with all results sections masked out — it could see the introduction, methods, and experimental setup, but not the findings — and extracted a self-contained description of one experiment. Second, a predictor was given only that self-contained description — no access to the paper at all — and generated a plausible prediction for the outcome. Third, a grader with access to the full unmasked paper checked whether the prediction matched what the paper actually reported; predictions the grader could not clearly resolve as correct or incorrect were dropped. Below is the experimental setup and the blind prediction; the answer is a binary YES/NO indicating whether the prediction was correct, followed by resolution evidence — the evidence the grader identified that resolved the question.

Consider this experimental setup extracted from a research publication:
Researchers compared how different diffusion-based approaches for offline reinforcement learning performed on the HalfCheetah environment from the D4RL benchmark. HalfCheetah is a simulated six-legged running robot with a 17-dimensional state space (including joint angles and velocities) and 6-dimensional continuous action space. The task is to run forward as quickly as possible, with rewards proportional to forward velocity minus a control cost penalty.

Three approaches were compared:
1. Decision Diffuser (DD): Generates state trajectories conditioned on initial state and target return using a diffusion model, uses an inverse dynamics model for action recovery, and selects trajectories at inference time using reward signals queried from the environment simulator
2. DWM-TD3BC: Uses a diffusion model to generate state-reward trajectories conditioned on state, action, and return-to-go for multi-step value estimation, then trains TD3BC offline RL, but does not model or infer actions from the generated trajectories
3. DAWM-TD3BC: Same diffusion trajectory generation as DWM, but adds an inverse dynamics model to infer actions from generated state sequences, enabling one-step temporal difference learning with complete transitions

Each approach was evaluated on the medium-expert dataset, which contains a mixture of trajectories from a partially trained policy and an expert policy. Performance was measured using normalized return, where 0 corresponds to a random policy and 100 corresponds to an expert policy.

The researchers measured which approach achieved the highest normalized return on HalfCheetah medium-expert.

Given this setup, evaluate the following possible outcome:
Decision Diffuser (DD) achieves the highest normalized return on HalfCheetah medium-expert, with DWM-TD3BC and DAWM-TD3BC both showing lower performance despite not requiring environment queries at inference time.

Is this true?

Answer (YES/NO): YES